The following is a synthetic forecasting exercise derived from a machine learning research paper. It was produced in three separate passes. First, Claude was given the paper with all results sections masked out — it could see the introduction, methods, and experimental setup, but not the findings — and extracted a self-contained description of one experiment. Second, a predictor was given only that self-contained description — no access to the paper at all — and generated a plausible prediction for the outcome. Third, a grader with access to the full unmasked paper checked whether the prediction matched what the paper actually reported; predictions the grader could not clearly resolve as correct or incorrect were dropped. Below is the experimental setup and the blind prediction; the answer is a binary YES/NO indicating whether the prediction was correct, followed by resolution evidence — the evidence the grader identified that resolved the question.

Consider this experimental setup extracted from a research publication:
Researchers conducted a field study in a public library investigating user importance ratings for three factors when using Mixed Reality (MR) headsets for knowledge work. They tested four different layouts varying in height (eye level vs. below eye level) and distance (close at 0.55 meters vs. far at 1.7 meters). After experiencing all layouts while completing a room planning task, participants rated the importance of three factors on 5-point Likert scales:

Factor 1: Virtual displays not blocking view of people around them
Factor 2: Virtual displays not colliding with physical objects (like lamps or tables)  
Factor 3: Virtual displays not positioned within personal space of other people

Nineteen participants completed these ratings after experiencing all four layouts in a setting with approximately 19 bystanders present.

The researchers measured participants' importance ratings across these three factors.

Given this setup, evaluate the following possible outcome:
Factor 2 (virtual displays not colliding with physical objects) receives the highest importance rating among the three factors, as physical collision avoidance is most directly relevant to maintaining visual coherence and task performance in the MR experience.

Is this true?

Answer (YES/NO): YES